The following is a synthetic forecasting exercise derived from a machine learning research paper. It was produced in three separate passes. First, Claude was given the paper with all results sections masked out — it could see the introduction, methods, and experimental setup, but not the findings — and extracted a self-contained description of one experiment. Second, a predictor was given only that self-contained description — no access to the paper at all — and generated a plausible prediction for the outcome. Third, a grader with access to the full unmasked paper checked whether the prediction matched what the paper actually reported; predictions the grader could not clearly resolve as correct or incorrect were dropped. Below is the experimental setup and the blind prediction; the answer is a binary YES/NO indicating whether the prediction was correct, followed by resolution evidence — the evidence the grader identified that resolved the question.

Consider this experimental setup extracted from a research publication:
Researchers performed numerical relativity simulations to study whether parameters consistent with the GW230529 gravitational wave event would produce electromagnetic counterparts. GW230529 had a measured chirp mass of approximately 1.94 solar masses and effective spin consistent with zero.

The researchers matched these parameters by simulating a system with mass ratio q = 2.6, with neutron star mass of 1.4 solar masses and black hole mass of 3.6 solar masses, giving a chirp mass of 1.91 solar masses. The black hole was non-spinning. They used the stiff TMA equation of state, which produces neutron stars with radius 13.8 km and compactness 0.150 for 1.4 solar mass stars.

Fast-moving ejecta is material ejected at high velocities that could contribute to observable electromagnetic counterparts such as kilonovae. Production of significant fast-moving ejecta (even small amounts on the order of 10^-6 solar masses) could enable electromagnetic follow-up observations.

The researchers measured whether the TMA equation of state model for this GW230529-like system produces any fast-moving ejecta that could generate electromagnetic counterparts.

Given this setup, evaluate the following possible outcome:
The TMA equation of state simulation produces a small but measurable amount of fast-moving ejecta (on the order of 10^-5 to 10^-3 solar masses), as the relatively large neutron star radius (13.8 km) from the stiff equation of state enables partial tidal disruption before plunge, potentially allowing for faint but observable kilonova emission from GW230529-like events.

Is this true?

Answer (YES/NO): NO